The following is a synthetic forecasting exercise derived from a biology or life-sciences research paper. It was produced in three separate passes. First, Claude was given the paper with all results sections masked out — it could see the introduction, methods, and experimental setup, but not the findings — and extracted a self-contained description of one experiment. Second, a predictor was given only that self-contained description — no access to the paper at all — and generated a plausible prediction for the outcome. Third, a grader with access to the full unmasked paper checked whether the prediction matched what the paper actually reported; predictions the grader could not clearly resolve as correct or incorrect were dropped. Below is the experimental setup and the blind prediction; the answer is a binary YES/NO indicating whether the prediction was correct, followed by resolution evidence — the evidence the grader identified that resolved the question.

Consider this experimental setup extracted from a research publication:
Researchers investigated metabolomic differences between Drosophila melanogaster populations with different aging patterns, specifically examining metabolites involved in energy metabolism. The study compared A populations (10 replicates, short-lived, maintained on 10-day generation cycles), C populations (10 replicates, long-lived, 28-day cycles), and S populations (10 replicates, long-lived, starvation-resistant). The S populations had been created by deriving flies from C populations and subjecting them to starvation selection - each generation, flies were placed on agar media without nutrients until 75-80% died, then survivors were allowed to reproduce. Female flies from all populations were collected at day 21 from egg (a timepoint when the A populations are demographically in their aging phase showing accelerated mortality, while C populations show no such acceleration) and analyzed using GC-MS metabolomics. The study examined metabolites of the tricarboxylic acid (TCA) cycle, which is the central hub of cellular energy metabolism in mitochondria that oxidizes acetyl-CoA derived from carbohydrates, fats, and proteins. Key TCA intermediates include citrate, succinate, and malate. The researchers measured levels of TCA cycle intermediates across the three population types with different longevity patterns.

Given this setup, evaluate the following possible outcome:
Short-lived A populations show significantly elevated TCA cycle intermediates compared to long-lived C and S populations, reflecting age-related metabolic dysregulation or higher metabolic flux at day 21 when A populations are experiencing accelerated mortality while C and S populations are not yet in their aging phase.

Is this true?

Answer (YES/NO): NO